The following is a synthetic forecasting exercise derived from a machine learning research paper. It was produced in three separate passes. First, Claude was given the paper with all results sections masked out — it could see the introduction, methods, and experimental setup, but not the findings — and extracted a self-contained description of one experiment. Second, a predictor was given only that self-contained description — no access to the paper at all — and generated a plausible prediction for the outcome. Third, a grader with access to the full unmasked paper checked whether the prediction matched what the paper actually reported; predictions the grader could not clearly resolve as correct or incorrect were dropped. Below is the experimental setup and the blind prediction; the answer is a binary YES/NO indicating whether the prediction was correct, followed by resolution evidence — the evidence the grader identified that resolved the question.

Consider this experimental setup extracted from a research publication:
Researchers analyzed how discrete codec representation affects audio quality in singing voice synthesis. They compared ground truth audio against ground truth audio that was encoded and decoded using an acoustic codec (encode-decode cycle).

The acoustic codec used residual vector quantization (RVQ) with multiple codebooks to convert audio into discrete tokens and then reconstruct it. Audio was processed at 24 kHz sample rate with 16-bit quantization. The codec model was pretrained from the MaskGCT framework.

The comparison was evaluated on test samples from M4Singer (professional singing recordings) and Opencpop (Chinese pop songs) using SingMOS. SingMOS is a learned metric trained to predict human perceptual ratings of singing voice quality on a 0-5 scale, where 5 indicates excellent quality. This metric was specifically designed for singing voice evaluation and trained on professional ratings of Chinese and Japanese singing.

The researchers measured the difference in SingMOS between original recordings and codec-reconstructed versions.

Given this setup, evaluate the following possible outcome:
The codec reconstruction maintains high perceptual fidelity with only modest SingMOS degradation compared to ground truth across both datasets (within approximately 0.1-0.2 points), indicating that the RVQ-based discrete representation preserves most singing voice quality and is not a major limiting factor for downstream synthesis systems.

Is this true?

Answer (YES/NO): NO